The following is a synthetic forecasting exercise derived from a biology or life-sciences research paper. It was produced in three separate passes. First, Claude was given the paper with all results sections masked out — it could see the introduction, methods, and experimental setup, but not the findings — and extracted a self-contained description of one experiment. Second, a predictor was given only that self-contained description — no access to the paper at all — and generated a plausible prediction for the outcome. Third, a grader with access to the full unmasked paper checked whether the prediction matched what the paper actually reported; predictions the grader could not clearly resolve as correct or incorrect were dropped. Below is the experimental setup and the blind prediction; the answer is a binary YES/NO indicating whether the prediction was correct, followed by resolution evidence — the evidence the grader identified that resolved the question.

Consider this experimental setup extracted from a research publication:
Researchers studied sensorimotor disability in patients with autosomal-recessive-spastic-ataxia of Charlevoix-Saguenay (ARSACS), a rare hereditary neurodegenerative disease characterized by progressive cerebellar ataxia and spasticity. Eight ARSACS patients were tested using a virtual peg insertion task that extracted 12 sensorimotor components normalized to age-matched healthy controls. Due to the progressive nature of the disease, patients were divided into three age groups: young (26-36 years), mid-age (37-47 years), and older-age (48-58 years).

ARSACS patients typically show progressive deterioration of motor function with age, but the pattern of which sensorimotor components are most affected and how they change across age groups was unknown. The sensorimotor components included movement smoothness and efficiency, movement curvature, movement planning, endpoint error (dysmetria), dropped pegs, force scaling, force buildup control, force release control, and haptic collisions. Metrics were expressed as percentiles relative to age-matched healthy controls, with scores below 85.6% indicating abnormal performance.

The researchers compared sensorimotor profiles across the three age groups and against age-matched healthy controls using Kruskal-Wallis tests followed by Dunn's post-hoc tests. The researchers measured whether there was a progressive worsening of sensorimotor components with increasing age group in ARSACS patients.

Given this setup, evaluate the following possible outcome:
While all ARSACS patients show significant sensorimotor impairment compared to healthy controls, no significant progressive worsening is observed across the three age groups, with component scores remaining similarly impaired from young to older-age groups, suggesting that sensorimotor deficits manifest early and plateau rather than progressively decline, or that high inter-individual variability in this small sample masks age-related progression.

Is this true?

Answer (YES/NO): NO